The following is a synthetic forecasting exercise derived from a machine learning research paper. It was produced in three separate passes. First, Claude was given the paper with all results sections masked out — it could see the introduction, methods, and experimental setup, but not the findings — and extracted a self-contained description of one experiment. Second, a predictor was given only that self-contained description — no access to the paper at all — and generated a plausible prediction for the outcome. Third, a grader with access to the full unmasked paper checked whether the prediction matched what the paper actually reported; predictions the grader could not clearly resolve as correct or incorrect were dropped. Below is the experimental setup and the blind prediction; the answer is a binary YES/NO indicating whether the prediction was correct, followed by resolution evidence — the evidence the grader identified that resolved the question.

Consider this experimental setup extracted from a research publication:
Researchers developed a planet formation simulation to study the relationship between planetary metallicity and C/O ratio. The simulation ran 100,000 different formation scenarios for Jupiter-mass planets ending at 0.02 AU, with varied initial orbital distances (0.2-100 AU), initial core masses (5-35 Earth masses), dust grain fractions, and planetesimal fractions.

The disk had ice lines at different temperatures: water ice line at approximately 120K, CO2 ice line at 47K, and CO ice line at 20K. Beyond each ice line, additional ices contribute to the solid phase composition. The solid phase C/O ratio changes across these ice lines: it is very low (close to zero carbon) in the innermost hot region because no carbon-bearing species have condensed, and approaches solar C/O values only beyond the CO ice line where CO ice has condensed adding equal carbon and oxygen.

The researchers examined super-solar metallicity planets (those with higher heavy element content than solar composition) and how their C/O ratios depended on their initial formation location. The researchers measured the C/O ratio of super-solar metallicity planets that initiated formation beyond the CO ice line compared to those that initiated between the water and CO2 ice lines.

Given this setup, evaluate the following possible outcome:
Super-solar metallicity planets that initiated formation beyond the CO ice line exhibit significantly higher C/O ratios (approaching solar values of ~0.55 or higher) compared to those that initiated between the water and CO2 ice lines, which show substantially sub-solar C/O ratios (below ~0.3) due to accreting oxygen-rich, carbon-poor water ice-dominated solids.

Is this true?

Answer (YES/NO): YES